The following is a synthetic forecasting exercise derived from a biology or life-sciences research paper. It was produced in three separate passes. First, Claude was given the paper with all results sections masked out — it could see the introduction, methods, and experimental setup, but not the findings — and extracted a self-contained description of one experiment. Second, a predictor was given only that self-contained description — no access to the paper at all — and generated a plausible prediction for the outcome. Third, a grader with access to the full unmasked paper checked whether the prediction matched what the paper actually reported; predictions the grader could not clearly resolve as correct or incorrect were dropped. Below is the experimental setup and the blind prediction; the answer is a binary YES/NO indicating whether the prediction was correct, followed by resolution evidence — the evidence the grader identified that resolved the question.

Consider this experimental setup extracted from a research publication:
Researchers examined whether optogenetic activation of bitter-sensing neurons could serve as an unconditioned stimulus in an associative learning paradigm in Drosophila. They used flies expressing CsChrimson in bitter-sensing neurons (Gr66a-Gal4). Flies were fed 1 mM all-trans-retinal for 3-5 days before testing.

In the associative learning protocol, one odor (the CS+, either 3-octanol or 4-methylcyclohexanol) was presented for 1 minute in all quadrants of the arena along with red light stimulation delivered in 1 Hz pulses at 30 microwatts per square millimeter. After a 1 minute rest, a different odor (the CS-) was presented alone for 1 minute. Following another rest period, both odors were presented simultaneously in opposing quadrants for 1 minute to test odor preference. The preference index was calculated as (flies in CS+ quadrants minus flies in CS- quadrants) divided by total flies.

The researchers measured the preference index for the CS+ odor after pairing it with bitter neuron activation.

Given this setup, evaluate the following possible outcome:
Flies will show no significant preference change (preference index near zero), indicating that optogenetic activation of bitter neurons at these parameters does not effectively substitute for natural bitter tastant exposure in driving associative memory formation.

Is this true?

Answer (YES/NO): NO